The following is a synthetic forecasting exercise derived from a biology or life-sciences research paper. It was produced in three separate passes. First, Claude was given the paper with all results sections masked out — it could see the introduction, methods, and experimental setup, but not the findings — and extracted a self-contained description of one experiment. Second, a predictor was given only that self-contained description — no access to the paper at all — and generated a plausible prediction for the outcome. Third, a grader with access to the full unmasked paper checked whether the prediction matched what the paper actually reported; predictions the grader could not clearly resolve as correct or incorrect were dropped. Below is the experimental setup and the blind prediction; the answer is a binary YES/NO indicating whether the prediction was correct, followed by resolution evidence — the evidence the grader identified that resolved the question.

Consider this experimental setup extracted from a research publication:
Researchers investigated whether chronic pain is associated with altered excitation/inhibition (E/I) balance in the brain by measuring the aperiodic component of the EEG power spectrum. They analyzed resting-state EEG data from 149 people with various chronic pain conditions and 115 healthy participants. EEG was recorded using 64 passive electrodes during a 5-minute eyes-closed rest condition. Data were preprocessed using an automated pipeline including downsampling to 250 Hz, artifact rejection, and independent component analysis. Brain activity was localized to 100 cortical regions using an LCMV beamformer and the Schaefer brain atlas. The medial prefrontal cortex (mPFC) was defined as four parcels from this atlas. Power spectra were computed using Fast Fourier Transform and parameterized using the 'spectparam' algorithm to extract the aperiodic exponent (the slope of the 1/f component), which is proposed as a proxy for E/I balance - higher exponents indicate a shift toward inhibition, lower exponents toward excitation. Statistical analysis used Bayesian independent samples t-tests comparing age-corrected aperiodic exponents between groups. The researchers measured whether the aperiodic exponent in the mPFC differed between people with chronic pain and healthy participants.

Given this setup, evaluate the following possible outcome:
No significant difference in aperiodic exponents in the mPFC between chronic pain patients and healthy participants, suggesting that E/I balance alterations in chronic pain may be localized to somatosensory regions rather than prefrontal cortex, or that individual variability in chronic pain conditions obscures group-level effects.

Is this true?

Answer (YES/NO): YES